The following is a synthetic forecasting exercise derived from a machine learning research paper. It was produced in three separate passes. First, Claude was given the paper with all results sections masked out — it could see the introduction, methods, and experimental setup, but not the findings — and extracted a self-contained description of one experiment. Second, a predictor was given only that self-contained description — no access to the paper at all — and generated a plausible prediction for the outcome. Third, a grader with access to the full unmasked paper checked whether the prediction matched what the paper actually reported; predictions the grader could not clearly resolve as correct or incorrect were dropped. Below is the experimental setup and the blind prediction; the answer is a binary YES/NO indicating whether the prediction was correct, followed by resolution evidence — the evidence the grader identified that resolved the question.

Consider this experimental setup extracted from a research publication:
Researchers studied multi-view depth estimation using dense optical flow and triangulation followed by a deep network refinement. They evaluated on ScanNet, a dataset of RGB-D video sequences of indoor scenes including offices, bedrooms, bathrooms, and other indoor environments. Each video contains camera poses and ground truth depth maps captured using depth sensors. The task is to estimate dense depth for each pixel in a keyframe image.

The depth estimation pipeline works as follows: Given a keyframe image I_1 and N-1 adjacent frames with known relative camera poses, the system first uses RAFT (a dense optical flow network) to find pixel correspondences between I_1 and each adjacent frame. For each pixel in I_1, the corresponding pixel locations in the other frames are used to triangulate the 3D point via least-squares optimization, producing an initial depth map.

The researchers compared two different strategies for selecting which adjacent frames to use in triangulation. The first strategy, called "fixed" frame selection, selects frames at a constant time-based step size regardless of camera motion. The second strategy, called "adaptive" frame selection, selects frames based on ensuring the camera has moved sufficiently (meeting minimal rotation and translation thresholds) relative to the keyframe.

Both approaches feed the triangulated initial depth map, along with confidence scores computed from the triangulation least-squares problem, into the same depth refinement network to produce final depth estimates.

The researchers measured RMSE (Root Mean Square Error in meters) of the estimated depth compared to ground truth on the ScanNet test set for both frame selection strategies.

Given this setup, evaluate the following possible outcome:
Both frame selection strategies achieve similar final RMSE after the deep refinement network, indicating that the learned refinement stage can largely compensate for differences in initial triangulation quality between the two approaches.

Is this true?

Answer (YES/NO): NO